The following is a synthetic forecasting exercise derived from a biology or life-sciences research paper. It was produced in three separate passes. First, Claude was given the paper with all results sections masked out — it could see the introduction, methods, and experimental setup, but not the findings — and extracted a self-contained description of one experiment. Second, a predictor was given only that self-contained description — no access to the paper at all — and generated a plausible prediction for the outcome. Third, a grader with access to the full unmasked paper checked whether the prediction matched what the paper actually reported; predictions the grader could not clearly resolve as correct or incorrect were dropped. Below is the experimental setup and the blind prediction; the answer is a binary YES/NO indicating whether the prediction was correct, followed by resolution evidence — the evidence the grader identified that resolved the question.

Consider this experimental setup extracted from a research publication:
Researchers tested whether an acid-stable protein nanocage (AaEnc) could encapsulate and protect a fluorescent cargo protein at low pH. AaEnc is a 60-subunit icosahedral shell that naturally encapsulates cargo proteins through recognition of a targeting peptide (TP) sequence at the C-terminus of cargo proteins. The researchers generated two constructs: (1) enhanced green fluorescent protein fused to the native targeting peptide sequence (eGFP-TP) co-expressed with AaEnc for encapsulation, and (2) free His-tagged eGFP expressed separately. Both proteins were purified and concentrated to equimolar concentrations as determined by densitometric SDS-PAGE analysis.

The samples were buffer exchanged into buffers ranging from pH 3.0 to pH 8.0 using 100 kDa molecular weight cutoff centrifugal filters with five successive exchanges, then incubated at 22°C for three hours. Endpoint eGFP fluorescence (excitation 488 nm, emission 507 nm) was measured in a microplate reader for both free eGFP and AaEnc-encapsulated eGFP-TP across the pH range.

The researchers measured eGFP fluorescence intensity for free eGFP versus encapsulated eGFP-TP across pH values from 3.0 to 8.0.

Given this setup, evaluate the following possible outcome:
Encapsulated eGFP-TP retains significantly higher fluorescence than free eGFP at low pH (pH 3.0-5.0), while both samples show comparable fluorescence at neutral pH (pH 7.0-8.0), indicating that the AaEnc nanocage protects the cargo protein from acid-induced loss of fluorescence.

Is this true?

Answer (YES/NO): NO